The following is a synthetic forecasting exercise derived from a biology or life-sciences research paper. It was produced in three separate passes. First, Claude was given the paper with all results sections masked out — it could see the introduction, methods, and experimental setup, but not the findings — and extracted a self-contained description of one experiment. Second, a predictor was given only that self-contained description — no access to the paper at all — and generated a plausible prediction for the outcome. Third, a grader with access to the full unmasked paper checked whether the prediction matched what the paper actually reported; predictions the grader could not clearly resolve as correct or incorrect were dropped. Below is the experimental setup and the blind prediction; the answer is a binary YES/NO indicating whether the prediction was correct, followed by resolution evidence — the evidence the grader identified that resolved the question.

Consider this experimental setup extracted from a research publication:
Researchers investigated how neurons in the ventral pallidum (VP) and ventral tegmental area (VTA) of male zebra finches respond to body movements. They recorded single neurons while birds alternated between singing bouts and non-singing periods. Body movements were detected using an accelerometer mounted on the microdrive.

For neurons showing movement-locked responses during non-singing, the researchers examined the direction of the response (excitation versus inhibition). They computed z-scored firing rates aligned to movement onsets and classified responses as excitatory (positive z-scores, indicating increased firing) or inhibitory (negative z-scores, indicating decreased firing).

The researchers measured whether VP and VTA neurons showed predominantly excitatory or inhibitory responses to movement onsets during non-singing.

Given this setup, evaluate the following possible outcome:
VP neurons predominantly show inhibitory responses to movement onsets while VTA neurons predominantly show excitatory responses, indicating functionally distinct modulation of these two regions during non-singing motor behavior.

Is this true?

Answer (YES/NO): NO